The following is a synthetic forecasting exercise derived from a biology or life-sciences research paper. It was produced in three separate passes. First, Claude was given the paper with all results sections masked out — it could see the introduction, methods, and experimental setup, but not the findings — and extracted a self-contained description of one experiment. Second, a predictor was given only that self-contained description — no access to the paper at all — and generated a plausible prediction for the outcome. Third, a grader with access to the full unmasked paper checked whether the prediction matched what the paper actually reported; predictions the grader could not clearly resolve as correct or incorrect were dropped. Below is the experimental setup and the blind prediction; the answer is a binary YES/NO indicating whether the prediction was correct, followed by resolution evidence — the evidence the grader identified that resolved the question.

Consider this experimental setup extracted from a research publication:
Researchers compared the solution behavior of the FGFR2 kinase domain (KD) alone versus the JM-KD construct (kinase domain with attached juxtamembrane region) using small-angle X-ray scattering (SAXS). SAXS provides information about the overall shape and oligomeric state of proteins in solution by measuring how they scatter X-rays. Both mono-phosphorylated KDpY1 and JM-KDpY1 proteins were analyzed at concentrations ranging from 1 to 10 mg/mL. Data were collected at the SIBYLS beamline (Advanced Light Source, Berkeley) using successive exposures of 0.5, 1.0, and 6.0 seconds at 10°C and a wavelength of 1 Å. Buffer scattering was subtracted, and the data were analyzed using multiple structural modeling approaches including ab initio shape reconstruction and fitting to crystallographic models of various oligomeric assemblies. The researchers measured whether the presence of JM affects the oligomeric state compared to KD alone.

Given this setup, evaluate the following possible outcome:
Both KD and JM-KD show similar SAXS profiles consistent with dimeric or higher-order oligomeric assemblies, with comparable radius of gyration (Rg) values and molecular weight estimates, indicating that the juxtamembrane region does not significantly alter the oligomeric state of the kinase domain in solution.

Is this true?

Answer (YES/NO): NO